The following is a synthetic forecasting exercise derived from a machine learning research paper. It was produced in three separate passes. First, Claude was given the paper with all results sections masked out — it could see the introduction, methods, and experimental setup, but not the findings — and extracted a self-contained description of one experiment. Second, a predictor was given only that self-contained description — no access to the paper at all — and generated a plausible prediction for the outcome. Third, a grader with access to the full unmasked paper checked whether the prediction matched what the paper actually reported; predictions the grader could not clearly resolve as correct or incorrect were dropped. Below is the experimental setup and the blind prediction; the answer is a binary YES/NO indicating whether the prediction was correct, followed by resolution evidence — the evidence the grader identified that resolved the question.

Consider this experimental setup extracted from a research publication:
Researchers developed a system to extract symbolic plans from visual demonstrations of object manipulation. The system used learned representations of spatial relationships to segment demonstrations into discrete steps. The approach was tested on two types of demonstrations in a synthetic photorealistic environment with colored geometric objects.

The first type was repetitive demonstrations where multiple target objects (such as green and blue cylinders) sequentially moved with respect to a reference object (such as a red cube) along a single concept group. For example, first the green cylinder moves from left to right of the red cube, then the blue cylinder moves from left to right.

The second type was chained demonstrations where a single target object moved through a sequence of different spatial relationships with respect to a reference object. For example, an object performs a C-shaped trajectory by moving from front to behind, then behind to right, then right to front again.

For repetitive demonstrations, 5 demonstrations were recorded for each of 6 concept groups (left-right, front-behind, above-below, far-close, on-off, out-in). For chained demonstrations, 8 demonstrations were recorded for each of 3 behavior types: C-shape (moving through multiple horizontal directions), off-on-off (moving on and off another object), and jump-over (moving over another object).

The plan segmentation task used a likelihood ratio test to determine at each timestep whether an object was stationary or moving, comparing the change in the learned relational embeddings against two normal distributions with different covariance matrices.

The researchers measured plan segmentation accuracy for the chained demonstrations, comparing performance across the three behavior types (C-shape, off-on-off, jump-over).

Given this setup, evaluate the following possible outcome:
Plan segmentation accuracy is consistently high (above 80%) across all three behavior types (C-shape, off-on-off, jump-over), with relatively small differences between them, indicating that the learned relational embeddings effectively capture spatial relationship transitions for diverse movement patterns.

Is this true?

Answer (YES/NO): NO